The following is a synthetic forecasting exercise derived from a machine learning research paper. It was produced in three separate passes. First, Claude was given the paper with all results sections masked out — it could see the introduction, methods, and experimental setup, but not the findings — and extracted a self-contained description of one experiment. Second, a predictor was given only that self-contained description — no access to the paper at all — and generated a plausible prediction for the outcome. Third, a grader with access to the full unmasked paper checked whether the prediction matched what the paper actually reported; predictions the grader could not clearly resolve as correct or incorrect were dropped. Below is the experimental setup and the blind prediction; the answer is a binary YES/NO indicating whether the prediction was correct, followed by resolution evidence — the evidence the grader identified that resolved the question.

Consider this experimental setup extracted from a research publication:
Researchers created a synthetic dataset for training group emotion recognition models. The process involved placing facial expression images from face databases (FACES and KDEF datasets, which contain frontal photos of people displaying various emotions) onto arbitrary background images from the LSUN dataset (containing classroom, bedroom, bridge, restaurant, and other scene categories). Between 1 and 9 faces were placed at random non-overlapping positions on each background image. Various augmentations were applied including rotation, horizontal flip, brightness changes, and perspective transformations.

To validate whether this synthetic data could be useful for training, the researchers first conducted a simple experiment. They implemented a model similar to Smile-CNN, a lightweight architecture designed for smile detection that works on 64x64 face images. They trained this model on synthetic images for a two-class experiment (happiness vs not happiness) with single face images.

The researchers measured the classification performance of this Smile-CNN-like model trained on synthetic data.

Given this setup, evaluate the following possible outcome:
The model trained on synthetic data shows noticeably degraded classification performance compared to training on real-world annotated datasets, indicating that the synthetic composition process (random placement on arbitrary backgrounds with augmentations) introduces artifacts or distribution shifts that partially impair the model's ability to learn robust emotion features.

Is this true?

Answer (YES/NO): NO